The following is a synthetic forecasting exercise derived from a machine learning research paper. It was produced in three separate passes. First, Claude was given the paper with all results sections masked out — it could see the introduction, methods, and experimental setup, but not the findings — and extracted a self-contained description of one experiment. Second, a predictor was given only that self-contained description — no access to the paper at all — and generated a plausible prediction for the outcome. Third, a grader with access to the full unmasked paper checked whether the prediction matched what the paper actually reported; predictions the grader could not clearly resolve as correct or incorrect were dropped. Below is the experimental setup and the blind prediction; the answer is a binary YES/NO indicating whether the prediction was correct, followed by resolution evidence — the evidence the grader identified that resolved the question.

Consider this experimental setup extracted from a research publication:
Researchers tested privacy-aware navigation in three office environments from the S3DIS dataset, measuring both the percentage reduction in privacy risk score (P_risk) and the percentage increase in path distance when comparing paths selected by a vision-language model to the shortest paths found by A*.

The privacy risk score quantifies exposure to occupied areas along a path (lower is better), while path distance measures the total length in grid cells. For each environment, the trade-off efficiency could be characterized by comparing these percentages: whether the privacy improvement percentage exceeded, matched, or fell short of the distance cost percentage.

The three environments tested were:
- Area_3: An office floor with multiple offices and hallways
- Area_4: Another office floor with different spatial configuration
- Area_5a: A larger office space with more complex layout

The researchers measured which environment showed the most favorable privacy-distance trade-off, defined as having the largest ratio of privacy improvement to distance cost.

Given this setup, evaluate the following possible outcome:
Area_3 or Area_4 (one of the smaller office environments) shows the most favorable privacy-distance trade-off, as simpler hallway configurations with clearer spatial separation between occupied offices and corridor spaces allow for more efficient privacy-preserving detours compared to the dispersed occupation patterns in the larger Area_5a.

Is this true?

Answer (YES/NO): YES